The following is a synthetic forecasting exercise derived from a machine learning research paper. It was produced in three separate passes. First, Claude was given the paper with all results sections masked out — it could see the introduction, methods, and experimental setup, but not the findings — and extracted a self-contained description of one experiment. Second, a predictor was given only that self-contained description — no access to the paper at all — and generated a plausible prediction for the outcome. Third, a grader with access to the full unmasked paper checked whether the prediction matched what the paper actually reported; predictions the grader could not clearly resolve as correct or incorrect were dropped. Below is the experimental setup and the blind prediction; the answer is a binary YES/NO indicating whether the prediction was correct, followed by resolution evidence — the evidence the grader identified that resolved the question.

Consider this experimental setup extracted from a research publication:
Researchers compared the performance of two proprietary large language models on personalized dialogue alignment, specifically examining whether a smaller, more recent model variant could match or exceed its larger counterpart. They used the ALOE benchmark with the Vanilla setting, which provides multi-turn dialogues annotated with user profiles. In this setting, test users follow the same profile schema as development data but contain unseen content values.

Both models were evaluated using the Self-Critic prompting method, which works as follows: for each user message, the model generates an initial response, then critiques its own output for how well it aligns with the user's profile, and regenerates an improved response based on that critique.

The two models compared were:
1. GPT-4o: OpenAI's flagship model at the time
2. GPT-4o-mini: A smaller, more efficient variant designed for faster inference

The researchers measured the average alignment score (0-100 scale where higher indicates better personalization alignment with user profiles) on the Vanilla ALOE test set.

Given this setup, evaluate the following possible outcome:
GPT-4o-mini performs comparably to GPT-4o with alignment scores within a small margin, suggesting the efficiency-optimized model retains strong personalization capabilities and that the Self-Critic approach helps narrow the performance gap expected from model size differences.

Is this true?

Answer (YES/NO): NO